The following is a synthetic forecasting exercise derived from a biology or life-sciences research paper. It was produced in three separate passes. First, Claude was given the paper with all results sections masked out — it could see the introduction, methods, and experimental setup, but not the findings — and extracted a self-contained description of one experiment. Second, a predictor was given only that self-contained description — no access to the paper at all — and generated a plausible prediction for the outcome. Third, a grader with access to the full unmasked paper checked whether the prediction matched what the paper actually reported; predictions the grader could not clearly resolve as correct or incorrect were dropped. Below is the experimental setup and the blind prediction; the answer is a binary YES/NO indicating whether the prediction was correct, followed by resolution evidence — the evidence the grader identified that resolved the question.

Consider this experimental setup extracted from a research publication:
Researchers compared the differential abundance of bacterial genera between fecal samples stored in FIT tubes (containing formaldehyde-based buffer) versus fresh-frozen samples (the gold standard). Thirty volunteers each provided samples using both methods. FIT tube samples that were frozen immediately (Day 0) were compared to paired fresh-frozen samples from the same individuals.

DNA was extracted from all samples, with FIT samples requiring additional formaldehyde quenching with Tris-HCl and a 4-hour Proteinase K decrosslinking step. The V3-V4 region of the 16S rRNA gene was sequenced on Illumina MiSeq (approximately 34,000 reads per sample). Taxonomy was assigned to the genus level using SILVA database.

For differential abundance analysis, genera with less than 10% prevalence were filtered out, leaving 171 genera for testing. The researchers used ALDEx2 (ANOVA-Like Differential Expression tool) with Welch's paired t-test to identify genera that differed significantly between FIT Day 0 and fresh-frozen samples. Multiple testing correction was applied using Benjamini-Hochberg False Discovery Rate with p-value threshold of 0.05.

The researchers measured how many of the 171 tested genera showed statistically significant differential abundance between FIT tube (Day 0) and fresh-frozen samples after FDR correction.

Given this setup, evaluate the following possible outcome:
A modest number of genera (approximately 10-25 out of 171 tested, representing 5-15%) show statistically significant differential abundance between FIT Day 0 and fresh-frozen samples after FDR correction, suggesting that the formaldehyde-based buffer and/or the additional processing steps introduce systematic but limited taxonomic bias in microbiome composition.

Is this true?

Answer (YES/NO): NO